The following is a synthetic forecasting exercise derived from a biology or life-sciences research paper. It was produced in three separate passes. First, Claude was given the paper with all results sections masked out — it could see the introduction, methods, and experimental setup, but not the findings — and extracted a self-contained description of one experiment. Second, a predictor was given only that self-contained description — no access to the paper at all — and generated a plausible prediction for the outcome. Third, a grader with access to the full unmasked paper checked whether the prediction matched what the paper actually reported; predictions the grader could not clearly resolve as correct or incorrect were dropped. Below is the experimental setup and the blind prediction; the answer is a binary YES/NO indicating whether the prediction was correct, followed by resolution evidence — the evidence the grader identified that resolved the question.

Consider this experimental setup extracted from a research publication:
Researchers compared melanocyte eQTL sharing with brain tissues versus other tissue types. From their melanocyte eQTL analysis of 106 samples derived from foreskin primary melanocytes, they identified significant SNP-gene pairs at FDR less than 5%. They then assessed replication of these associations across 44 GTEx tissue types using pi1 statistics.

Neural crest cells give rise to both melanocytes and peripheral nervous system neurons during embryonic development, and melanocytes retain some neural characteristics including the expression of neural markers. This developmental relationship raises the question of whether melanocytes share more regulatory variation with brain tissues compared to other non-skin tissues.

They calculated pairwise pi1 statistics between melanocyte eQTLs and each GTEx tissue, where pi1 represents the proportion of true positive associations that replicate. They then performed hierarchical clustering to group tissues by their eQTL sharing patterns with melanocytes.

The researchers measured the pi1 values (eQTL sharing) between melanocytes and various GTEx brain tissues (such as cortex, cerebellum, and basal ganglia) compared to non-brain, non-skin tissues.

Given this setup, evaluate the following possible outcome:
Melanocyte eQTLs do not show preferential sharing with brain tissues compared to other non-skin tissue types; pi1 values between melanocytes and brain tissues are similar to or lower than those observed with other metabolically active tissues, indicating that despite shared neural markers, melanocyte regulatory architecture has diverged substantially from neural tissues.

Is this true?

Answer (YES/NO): YES